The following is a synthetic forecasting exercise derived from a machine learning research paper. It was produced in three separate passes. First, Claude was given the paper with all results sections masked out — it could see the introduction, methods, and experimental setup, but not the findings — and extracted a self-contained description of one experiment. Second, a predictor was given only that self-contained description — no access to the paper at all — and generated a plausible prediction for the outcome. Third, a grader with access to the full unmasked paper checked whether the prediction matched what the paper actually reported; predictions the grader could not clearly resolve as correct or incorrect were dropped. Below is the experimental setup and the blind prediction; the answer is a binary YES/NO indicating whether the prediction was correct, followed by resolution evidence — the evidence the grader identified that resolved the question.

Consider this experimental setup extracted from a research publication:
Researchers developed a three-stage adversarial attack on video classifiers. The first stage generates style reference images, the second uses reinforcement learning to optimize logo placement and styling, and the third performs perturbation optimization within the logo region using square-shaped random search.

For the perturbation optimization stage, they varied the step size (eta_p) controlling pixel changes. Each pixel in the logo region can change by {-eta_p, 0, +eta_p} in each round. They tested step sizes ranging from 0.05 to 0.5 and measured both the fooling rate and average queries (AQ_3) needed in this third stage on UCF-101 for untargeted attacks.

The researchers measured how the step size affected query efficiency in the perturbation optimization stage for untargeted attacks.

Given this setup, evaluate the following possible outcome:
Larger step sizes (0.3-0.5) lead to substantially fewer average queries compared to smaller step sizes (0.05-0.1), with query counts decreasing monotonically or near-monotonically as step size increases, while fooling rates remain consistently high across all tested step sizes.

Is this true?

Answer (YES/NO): NO